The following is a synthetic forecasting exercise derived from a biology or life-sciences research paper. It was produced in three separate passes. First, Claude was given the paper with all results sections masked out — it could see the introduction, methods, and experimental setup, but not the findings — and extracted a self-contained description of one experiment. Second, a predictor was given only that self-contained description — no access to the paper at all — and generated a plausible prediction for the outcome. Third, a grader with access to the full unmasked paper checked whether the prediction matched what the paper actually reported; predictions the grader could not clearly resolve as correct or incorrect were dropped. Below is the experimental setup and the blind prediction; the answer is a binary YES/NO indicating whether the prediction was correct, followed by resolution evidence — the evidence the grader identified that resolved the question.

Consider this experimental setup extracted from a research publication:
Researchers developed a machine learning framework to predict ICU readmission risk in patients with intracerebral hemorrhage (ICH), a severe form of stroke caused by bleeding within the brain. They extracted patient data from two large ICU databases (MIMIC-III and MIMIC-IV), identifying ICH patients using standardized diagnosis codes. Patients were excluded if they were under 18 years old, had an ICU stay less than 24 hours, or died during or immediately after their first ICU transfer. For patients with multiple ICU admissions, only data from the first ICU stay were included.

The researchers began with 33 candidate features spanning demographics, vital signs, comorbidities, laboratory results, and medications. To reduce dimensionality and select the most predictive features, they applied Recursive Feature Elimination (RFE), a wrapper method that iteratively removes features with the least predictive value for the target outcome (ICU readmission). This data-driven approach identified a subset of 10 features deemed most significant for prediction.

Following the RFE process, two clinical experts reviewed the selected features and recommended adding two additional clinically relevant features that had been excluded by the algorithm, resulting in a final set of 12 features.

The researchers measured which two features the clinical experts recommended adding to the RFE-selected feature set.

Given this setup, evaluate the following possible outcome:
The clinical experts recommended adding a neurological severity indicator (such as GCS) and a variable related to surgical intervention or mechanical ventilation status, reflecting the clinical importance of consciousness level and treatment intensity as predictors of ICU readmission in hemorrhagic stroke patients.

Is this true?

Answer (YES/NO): NO